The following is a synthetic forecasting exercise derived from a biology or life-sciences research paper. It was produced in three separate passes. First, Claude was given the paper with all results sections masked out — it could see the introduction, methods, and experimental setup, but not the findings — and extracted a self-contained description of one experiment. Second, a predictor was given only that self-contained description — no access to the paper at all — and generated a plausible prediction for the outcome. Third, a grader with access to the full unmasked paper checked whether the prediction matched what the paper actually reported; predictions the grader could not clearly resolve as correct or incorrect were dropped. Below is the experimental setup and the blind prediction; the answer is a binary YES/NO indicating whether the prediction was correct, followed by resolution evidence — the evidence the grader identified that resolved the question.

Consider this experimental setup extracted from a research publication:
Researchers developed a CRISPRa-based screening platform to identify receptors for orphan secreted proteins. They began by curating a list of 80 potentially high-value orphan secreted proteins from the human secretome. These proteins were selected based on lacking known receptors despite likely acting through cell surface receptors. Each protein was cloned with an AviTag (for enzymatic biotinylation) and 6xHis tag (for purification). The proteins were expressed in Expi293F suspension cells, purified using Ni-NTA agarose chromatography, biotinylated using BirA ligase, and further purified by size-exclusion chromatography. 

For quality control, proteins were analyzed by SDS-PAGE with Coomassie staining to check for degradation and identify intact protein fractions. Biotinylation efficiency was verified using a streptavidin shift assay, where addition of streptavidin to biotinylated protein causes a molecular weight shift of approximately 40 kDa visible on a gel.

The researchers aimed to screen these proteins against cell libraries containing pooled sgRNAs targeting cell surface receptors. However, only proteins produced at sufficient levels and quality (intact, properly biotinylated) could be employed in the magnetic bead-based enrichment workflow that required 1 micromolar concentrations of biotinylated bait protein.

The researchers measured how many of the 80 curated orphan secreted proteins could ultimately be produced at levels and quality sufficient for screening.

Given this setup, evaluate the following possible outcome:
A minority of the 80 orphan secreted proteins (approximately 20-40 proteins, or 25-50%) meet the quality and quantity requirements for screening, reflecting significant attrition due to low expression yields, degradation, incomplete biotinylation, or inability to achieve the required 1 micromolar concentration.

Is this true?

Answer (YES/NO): YES